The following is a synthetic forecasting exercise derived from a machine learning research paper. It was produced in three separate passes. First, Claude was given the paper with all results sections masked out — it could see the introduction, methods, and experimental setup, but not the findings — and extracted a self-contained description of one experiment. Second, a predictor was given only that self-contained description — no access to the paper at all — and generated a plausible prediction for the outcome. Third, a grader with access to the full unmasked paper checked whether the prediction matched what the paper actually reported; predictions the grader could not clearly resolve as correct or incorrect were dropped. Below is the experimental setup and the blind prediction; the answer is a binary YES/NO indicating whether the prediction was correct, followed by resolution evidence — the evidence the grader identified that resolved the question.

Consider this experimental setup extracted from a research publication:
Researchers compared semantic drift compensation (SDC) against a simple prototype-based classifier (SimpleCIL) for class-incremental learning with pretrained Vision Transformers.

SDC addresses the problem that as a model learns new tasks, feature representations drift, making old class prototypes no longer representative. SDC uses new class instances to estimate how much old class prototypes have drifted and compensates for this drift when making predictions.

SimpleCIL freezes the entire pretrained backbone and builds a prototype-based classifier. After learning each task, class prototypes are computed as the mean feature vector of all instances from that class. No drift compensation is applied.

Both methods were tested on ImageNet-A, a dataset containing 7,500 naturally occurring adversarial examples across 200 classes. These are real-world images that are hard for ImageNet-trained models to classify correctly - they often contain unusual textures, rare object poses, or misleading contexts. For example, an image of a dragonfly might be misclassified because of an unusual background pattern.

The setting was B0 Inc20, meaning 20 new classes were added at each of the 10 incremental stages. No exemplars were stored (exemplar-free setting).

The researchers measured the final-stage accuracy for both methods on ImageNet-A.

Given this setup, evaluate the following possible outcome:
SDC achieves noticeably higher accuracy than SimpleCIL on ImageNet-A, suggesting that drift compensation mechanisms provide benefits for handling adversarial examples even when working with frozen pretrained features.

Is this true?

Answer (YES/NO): NO